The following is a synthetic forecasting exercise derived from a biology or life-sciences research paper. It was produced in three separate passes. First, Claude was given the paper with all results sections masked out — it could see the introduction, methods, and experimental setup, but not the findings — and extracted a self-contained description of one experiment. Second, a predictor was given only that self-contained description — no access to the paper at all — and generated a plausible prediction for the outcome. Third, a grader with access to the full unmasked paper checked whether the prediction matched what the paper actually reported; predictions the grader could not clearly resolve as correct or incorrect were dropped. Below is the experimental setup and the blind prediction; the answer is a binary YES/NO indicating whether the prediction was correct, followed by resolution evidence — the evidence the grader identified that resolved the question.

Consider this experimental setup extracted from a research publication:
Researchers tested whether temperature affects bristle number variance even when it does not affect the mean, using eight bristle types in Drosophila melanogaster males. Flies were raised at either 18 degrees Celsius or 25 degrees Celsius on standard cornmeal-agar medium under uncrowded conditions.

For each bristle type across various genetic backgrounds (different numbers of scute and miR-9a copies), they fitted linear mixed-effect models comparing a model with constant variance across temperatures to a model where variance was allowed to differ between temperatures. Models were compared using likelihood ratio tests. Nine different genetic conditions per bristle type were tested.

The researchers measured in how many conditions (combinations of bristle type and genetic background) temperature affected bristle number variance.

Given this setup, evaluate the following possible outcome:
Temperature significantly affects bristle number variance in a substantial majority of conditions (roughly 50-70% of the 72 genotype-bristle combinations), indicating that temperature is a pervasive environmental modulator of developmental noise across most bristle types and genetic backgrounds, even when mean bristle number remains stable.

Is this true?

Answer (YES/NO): NO